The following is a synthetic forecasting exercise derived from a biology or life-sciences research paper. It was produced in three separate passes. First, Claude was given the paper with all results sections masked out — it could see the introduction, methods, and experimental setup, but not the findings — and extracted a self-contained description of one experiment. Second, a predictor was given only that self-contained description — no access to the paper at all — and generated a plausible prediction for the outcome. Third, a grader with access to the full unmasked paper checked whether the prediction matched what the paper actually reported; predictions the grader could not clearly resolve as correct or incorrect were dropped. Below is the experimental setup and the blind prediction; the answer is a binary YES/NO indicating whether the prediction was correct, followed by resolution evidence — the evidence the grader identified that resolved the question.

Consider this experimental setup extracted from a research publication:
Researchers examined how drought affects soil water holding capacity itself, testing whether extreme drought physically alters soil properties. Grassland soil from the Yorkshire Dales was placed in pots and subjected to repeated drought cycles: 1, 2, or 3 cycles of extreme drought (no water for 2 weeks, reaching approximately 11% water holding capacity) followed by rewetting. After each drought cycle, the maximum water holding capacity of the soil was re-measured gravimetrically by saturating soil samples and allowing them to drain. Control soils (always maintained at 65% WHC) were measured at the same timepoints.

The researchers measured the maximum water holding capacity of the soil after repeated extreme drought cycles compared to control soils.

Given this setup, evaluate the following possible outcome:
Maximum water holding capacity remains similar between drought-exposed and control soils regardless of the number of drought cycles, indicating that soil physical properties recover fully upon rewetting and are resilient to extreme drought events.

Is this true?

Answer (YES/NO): NO